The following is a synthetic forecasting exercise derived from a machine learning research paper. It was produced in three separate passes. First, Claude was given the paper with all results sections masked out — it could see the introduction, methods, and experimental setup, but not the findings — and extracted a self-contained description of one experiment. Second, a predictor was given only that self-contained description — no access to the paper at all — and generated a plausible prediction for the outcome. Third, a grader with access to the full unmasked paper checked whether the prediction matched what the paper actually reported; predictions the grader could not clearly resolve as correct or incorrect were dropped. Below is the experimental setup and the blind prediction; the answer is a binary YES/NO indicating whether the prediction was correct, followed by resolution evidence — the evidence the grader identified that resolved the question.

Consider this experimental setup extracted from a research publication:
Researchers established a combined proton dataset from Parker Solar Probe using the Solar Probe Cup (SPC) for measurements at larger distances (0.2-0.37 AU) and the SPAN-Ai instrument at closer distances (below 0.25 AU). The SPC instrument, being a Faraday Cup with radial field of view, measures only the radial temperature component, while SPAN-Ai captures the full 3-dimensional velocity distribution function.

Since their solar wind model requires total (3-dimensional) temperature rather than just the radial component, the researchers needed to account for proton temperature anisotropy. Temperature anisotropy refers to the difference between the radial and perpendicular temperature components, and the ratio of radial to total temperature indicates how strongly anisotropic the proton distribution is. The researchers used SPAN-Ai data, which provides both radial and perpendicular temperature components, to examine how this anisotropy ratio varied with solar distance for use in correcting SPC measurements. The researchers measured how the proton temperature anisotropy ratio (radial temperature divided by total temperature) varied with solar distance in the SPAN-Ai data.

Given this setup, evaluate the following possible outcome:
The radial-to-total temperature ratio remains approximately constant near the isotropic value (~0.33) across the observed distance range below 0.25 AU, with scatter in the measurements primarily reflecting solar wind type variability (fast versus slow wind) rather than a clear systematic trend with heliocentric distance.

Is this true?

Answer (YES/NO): NO